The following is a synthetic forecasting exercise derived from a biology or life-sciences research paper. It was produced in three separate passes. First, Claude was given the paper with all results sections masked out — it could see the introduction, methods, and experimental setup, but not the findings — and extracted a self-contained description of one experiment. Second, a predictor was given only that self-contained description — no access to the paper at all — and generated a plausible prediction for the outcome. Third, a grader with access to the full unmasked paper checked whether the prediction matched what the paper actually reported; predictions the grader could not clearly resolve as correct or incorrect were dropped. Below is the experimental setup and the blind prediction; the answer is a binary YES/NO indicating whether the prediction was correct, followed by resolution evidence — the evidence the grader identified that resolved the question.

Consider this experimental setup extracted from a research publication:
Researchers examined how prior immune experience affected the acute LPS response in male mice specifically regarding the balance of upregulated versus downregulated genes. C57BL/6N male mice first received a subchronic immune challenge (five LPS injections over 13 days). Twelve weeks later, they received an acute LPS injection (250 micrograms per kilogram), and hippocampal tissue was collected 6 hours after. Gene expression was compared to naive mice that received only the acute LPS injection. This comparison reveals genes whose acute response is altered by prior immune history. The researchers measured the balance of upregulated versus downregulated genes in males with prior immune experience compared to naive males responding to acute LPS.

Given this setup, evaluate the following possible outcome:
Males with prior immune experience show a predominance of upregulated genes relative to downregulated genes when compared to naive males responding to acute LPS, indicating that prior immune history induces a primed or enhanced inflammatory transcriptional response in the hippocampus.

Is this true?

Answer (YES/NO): NO